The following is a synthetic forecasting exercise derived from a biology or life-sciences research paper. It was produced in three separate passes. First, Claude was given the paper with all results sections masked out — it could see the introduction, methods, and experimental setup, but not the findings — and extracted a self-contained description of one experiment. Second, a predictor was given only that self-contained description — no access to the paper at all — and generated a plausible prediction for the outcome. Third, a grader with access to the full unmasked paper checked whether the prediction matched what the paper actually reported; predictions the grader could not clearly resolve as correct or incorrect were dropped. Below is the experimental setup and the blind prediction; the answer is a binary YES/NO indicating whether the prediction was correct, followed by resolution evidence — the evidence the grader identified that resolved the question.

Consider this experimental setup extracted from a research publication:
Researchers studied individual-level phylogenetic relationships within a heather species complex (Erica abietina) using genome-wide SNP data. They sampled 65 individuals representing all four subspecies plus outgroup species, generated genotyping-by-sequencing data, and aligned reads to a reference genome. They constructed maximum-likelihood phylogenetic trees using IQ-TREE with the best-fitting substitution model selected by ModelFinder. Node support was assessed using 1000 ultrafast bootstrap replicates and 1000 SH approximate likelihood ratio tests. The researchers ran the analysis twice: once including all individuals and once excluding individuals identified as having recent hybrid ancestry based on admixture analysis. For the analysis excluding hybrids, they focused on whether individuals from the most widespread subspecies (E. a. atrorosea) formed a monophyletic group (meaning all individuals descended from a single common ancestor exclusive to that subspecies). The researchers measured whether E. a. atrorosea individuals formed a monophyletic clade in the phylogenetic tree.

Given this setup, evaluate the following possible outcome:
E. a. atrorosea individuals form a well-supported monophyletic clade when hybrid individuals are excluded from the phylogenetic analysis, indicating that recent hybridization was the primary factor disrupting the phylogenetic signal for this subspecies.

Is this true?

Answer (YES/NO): NO